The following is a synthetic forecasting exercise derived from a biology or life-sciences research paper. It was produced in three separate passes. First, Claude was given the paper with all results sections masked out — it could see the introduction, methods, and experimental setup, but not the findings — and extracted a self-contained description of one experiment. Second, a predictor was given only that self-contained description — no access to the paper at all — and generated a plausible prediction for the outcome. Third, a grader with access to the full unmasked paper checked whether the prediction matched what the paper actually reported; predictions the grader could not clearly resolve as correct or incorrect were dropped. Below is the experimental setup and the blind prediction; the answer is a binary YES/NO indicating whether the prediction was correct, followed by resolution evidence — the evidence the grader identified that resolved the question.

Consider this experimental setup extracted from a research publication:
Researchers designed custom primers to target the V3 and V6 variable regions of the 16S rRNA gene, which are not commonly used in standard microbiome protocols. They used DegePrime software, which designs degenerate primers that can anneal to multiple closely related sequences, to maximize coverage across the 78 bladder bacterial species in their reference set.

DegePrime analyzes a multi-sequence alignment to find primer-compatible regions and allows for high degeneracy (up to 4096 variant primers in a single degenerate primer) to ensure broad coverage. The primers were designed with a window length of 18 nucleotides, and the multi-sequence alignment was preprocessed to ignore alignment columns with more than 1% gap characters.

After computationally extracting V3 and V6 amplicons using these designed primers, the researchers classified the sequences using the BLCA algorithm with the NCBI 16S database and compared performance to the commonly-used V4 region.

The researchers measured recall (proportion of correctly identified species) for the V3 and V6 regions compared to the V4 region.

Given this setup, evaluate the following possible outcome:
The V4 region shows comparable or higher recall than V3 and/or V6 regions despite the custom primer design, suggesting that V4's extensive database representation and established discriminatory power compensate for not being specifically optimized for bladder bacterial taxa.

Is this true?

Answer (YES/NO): YES